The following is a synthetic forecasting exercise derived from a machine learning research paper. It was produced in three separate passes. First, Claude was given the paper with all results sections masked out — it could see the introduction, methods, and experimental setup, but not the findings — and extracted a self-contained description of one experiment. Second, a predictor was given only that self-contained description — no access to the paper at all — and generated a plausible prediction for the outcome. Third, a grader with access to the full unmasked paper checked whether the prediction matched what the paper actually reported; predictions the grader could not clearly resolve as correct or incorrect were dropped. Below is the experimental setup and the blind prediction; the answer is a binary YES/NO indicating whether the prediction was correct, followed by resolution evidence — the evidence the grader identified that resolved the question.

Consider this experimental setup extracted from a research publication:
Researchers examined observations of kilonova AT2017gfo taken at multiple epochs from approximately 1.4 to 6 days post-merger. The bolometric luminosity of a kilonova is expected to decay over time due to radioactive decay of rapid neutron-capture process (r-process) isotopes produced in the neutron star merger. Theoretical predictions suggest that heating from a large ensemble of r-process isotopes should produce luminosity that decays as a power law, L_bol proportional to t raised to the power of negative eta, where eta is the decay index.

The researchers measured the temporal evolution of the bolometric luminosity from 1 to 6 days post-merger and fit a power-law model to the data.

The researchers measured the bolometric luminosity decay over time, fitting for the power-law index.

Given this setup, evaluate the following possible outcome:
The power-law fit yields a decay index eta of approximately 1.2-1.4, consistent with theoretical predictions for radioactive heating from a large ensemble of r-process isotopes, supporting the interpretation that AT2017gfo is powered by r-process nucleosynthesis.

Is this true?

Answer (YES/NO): NO